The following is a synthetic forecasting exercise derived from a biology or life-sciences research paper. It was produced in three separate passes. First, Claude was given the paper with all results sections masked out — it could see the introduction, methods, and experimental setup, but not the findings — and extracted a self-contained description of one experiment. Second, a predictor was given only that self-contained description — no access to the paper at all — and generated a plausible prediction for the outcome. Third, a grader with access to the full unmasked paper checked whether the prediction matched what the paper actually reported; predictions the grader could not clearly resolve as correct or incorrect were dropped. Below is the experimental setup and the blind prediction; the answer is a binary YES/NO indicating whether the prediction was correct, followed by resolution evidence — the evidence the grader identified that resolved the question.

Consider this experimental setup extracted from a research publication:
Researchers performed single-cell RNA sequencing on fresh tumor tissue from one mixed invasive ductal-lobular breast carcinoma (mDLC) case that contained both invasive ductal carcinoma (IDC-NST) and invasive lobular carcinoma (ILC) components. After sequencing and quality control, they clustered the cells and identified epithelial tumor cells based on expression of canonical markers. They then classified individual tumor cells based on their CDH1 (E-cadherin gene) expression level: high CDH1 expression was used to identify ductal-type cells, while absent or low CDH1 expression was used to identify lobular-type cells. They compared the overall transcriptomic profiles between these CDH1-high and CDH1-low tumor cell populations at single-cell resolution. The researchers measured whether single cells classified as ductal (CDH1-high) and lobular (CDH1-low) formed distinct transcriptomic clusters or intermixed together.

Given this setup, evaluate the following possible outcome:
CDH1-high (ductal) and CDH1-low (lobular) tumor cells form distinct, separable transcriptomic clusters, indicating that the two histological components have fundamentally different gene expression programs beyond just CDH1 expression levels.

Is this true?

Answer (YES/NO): NO